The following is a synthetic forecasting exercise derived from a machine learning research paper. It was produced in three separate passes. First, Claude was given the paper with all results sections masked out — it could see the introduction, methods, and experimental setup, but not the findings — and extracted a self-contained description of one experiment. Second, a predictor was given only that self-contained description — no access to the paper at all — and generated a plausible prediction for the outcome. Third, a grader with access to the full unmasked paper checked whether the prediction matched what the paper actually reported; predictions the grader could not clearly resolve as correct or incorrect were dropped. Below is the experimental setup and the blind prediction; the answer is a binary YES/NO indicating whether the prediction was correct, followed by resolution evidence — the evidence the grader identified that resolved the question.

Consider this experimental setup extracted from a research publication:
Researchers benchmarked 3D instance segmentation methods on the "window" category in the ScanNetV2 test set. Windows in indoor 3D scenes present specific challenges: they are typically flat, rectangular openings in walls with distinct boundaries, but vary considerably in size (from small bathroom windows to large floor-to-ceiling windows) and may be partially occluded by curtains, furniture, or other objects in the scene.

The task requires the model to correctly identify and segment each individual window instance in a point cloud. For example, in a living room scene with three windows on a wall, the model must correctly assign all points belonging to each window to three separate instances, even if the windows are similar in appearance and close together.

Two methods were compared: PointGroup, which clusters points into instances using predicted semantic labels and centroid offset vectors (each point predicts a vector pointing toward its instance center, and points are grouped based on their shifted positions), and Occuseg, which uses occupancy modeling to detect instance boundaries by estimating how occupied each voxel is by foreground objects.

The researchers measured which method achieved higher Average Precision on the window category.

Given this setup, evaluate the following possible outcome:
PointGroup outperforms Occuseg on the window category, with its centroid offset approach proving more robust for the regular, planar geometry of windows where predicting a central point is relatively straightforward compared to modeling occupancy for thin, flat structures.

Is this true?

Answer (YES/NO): YES